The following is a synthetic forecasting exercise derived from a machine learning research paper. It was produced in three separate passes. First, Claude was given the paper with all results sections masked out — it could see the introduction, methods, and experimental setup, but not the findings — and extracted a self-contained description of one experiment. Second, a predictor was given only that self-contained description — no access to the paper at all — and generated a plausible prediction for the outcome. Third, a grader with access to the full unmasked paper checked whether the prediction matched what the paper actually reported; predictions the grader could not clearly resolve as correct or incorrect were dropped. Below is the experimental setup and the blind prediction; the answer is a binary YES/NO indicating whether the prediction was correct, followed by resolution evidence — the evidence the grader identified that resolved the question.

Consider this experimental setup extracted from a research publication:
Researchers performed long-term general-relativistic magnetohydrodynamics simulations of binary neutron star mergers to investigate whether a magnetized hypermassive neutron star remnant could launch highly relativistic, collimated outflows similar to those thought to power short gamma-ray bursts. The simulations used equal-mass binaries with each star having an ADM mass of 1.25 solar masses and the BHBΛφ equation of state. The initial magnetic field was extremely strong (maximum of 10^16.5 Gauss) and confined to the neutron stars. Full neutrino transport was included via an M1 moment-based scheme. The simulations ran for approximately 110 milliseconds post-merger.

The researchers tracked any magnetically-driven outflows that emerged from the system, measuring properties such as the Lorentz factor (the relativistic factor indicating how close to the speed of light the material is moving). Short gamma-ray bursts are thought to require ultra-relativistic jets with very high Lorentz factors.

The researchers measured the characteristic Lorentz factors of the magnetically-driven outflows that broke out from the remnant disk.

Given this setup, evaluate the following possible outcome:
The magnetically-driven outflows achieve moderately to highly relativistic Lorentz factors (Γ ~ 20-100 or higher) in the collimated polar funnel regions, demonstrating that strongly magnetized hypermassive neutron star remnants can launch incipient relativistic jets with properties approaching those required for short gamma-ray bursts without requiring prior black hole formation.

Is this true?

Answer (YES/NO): NO